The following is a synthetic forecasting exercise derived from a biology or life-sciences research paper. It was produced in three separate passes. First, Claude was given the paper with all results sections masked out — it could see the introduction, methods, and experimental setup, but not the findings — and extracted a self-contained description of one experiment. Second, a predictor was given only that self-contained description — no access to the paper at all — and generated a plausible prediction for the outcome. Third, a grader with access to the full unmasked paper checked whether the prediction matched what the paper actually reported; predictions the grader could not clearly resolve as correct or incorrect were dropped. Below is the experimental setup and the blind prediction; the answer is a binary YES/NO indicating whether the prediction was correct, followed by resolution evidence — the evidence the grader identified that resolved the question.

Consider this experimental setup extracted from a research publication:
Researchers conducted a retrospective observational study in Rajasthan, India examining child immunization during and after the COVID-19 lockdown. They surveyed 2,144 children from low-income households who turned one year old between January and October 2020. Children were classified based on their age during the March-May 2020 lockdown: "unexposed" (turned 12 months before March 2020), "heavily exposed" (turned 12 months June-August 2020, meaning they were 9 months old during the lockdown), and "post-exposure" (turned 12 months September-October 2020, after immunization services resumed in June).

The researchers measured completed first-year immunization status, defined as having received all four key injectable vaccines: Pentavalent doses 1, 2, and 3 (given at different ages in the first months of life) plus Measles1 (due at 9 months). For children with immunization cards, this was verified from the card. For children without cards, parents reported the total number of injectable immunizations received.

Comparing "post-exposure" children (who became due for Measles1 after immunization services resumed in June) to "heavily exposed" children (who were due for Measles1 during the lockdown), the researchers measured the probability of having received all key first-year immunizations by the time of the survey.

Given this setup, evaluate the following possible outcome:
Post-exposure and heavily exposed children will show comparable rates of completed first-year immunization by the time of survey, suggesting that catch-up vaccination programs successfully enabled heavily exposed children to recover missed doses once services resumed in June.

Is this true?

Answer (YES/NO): NO